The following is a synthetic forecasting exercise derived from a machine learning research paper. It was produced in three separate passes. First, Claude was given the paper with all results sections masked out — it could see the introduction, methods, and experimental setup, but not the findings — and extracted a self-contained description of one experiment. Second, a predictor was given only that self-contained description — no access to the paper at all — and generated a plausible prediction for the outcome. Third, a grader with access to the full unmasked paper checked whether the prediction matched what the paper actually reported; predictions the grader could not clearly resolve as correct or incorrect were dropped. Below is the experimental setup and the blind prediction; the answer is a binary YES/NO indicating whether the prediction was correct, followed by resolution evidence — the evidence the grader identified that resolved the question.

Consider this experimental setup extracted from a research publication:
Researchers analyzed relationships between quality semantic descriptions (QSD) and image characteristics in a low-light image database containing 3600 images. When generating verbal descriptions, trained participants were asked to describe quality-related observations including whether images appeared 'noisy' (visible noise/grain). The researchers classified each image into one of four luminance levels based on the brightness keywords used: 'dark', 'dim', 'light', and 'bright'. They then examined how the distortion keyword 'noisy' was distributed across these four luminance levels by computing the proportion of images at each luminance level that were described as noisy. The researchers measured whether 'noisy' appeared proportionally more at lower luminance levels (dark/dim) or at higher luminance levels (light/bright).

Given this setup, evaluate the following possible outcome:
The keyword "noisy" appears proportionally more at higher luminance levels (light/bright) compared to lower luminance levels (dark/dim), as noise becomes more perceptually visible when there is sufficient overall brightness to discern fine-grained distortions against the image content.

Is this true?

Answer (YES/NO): YES